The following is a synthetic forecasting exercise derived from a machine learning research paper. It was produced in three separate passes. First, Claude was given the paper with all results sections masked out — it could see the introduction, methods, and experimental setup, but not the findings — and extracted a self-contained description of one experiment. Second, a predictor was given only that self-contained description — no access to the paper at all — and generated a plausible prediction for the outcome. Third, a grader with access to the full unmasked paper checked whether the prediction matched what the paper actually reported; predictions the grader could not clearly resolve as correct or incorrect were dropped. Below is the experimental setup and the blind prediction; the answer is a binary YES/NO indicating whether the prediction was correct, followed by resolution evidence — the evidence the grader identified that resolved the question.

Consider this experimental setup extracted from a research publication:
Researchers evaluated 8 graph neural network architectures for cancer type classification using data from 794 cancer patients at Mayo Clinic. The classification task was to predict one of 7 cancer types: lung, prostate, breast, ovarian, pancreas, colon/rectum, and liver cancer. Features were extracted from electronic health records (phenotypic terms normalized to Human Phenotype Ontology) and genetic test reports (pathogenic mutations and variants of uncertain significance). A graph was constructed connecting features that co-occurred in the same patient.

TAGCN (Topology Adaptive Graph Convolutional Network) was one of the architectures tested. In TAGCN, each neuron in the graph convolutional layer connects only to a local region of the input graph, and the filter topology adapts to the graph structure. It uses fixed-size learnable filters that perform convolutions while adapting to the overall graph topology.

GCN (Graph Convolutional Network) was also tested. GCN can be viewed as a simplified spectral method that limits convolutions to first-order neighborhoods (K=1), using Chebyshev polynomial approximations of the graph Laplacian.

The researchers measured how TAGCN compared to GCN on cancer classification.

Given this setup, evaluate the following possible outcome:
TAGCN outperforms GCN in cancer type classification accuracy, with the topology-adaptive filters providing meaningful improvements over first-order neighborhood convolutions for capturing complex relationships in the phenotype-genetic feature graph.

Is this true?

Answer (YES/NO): YES